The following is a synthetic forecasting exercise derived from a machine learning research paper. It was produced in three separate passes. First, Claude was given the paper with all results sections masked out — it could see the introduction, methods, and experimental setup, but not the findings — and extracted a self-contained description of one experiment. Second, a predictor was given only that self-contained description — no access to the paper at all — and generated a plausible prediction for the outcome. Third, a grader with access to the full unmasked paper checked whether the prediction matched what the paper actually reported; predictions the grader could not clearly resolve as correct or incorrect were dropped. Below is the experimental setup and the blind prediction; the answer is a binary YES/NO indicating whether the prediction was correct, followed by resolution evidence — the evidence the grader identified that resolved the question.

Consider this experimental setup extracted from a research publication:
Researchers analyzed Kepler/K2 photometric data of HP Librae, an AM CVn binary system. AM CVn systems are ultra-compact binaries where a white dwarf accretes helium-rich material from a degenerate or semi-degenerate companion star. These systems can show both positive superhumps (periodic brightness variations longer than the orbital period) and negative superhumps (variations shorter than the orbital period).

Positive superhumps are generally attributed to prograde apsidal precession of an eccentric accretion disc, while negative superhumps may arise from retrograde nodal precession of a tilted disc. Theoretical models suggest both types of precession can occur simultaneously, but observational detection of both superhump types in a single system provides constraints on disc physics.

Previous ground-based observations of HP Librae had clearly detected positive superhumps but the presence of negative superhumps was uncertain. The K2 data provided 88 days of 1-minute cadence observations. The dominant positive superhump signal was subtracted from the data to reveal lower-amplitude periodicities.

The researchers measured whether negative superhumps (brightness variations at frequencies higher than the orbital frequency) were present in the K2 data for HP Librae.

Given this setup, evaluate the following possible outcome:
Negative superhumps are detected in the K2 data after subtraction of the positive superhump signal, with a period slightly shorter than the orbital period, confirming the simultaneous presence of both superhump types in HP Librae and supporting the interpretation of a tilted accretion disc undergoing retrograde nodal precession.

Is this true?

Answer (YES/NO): NO